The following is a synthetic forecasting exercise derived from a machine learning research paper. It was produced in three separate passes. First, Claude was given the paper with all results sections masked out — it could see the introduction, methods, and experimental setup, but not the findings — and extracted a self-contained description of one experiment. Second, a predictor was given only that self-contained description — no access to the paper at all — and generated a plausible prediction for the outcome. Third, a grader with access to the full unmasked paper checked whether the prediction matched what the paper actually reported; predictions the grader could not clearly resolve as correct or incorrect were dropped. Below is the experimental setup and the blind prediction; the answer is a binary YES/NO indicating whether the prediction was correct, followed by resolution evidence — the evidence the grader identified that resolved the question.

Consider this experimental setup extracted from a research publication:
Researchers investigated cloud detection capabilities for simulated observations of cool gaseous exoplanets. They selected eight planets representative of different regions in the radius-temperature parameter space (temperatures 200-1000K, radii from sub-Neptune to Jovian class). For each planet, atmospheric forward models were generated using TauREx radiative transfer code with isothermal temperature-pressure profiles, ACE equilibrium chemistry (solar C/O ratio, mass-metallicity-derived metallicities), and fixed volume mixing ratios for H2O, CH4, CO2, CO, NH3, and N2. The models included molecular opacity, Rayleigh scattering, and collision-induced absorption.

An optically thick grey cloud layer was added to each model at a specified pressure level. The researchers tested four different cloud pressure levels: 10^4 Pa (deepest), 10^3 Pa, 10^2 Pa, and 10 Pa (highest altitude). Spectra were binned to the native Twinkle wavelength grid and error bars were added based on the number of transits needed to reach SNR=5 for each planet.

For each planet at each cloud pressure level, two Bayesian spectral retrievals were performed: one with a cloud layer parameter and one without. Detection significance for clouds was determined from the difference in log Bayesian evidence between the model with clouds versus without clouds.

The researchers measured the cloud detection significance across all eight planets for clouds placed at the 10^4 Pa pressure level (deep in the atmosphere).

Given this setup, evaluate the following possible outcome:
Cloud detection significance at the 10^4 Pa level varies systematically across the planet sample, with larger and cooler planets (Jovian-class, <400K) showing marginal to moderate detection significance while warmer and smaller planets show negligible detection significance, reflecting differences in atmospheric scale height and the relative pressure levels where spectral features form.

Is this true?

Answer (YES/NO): NO